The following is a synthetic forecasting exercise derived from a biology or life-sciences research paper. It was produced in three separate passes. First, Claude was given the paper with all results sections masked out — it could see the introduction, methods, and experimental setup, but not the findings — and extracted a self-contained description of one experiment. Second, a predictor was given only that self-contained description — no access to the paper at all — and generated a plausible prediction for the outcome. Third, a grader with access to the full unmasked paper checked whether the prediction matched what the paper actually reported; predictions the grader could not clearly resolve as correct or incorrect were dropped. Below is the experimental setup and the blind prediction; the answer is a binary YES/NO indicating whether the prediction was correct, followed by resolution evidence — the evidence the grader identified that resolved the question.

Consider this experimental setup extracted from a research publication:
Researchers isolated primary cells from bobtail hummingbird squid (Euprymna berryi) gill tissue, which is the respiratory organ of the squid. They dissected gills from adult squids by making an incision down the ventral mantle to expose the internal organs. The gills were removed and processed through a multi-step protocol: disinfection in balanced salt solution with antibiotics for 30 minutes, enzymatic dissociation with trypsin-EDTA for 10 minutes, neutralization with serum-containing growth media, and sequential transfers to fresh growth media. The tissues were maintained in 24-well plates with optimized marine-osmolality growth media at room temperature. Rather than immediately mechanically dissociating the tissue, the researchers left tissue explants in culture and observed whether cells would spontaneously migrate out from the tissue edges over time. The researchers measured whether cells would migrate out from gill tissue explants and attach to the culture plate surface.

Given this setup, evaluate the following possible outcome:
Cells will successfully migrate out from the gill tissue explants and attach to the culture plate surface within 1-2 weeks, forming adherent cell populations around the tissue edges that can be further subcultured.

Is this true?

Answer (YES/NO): NO